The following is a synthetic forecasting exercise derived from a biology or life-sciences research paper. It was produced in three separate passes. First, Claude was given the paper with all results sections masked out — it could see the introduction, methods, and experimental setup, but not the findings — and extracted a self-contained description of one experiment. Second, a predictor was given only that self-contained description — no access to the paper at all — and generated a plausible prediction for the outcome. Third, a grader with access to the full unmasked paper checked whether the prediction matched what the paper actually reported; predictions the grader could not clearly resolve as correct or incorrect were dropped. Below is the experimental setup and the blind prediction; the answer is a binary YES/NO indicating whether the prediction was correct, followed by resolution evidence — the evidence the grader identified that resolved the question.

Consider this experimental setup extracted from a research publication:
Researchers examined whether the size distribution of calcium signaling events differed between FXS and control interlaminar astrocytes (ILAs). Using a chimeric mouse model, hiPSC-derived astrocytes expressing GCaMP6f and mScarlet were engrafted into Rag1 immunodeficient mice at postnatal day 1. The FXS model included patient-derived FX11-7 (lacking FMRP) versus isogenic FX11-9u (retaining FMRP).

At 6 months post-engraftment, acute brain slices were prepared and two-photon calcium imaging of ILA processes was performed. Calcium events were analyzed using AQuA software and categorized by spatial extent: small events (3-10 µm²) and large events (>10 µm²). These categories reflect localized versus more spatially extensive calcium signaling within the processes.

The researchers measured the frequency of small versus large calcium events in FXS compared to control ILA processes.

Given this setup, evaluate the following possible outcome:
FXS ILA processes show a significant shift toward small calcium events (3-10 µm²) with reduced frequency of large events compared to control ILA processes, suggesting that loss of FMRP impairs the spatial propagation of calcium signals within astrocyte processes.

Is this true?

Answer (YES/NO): NO